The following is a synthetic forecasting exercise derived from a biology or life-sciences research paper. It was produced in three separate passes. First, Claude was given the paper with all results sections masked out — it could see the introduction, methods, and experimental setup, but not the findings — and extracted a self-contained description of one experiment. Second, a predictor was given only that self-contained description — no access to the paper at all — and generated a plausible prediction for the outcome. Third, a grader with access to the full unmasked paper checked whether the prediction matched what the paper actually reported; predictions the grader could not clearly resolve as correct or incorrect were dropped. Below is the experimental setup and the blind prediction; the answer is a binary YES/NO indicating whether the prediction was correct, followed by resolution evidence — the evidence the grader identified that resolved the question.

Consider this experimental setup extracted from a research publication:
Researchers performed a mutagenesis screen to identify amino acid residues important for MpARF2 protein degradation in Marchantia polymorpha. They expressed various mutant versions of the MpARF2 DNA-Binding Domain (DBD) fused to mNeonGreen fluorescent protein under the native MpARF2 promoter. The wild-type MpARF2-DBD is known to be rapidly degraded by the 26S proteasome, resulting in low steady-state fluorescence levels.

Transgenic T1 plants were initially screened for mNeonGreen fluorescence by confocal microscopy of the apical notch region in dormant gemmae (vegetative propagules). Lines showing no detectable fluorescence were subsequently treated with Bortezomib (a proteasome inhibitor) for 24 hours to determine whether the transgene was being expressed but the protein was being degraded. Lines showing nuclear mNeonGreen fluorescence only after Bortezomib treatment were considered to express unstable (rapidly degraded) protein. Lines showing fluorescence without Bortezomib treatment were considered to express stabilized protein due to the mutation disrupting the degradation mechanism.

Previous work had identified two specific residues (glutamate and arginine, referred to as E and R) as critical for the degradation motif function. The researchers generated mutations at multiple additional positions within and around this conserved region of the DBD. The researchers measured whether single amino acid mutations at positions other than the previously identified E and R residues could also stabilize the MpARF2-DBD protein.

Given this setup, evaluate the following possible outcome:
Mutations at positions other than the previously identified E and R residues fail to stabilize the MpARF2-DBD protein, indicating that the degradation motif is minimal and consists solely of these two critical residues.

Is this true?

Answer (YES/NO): NO